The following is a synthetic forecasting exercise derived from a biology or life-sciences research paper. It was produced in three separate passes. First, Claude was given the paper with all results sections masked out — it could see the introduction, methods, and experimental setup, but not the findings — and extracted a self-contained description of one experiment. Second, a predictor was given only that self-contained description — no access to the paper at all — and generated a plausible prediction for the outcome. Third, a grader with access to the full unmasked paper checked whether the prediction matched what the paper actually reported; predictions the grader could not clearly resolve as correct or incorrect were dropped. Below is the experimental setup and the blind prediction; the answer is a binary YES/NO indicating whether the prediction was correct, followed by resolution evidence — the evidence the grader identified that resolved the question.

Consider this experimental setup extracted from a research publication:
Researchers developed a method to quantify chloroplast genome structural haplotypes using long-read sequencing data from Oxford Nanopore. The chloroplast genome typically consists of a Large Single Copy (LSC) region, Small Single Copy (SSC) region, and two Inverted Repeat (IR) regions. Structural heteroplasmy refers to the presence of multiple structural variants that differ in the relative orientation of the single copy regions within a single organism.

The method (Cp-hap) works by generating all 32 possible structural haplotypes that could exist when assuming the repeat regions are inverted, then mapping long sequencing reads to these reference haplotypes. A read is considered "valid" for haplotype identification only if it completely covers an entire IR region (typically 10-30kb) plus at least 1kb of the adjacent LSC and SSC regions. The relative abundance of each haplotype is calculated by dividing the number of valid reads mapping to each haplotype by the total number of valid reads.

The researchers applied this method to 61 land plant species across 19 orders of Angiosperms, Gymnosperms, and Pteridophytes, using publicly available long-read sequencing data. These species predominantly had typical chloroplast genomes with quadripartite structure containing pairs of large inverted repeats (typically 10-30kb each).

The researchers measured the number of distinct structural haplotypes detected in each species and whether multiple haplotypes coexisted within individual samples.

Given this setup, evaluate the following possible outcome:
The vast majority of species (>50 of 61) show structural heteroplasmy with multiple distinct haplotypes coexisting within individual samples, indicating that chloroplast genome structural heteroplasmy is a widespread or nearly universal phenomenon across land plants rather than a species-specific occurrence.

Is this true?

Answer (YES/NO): YES